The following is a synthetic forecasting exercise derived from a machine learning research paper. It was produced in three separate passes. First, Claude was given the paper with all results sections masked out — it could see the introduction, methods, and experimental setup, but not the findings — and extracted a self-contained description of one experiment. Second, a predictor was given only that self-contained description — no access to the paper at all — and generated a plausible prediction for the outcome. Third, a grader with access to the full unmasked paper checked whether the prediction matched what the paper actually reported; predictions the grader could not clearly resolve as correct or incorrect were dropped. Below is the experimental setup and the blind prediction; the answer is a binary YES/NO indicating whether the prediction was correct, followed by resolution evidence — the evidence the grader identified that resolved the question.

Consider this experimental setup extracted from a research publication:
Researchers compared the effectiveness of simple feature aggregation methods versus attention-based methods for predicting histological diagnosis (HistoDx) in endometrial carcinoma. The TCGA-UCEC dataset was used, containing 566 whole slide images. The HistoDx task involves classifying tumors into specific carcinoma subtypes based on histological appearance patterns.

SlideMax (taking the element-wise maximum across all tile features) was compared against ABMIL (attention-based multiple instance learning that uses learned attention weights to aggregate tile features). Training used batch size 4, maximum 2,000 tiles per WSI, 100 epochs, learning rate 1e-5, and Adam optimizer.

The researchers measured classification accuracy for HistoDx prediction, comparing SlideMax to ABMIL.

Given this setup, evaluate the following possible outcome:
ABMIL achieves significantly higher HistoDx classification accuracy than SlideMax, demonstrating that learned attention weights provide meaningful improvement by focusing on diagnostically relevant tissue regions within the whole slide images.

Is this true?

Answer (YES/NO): YES